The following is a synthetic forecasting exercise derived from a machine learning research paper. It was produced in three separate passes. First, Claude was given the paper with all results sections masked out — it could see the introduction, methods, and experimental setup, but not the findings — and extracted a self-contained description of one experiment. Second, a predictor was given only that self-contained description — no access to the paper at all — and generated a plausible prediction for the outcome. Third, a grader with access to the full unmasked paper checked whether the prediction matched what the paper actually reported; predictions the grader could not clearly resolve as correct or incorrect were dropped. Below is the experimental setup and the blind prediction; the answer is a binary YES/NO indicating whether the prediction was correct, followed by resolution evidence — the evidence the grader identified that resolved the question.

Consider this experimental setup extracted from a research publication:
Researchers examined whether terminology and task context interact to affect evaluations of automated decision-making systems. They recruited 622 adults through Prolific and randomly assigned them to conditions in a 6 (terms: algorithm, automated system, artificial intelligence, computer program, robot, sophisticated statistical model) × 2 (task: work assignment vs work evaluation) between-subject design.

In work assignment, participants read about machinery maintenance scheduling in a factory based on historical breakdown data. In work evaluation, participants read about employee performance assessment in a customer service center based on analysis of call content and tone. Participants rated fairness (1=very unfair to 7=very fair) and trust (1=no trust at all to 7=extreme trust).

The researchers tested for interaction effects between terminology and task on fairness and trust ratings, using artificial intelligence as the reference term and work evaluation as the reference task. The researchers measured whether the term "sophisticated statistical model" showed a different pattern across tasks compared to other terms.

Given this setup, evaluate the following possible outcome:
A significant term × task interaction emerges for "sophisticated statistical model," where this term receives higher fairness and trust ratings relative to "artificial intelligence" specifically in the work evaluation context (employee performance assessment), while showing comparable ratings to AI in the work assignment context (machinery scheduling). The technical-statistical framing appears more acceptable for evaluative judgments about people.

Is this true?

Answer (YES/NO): NO